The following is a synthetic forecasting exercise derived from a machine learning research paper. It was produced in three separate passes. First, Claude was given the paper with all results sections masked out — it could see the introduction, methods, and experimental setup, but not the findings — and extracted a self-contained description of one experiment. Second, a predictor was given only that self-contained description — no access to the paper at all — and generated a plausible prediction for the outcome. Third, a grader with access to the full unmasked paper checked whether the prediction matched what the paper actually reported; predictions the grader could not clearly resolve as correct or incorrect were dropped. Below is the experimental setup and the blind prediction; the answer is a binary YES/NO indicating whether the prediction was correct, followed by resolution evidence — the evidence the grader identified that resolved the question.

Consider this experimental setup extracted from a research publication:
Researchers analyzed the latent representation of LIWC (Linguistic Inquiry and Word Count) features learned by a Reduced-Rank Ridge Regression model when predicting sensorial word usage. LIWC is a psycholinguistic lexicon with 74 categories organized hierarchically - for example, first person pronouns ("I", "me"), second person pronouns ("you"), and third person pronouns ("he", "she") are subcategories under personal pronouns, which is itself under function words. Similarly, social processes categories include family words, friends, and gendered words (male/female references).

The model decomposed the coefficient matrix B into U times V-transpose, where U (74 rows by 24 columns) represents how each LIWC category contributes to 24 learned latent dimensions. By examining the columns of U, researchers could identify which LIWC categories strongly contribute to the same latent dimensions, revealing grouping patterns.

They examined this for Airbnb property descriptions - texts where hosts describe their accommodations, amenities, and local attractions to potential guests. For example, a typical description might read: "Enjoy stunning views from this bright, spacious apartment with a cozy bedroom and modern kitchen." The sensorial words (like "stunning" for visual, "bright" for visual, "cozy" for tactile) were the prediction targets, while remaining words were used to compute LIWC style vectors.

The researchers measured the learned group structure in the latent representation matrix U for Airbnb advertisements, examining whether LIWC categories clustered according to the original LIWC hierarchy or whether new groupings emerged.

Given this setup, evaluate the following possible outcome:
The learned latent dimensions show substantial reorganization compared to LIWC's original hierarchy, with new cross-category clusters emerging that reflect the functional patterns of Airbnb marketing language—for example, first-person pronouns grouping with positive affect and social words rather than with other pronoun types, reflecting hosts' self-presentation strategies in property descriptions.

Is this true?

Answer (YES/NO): NO